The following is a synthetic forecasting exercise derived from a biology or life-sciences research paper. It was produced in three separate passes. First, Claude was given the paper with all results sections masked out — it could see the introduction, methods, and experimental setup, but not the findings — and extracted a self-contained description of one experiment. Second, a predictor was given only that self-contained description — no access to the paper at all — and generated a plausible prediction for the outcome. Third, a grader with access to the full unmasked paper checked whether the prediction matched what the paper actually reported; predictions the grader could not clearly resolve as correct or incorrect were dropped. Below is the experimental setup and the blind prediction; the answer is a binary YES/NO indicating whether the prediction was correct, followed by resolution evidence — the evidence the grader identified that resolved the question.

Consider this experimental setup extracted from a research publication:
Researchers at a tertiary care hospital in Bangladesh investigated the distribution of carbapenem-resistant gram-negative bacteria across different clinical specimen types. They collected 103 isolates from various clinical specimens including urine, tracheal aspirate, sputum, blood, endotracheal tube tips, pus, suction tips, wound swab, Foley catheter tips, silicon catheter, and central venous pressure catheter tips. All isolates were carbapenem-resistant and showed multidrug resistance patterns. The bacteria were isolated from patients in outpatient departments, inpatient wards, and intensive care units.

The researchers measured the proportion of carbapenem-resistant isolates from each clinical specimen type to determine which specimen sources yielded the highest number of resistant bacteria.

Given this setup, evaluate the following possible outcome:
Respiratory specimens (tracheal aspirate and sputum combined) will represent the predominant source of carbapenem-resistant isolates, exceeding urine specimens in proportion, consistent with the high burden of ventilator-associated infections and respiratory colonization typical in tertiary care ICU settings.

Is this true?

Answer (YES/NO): YES